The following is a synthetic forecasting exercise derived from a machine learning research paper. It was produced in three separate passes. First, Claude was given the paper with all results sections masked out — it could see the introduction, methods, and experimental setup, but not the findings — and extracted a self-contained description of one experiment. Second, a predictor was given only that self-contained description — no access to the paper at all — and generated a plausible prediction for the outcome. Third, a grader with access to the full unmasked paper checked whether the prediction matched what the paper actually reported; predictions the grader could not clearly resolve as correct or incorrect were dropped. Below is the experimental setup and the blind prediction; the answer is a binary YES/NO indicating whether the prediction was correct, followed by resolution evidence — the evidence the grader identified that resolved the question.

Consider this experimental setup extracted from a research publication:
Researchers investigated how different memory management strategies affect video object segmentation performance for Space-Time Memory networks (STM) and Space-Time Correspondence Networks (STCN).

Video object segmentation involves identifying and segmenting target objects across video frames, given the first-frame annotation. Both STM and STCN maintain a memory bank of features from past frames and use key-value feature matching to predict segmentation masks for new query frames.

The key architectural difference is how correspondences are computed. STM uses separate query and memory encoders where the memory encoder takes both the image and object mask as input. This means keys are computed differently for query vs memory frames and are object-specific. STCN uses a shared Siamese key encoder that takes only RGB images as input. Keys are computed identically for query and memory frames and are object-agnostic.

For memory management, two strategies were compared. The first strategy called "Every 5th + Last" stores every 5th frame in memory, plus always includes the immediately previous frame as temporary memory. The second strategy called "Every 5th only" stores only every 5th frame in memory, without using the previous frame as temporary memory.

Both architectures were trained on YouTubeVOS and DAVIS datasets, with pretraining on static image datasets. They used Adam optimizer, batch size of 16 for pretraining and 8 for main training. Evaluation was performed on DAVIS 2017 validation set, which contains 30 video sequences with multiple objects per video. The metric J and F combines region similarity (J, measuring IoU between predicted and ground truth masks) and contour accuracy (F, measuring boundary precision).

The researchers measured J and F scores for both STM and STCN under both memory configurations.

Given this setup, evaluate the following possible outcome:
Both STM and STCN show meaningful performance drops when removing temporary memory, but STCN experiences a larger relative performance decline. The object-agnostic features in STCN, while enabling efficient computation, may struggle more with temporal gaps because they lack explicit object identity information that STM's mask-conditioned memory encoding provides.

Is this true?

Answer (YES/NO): NO